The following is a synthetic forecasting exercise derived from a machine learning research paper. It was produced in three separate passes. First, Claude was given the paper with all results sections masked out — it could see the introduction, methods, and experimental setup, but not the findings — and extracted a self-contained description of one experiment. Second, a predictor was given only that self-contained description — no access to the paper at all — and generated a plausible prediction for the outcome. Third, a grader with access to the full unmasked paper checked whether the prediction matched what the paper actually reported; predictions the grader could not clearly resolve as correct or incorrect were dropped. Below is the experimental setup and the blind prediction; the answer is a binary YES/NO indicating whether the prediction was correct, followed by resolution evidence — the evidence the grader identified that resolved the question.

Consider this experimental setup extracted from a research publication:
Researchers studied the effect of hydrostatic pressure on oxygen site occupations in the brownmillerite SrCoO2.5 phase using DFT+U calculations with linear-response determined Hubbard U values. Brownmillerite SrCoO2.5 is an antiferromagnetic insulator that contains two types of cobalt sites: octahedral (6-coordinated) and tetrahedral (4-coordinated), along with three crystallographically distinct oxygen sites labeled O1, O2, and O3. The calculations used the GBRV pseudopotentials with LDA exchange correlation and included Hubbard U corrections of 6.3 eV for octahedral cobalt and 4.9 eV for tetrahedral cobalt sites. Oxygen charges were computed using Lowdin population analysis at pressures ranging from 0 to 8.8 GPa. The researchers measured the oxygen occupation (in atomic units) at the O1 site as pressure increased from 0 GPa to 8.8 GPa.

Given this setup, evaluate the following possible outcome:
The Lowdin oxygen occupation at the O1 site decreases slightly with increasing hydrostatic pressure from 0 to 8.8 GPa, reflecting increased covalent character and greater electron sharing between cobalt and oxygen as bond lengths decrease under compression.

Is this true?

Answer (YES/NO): YES